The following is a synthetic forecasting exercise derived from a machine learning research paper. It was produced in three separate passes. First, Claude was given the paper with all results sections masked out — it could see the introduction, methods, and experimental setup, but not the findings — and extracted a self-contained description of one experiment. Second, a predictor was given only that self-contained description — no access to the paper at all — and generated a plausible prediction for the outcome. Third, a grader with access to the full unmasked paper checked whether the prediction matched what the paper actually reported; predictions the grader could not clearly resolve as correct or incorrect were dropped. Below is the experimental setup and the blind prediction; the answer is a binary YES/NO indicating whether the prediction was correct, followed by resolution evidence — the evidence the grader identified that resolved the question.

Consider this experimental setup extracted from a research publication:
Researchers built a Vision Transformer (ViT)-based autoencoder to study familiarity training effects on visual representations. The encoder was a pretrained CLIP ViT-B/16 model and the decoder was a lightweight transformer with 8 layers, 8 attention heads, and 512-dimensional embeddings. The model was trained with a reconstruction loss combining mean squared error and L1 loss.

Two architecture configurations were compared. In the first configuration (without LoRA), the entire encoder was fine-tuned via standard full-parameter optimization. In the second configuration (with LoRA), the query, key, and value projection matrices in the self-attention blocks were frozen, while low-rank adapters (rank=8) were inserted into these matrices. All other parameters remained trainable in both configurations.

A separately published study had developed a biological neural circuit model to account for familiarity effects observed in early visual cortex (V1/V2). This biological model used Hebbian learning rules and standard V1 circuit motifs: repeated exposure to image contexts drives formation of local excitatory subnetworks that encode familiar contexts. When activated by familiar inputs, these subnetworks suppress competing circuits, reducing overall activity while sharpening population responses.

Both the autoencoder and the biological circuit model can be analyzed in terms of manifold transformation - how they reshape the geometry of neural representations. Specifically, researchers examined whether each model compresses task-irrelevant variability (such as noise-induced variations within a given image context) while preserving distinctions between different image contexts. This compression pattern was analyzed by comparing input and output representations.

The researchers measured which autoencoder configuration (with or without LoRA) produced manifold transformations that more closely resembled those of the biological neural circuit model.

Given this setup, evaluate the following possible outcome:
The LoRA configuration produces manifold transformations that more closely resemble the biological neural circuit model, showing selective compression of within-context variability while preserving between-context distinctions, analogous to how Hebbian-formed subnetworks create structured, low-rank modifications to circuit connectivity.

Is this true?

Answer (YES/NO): YES